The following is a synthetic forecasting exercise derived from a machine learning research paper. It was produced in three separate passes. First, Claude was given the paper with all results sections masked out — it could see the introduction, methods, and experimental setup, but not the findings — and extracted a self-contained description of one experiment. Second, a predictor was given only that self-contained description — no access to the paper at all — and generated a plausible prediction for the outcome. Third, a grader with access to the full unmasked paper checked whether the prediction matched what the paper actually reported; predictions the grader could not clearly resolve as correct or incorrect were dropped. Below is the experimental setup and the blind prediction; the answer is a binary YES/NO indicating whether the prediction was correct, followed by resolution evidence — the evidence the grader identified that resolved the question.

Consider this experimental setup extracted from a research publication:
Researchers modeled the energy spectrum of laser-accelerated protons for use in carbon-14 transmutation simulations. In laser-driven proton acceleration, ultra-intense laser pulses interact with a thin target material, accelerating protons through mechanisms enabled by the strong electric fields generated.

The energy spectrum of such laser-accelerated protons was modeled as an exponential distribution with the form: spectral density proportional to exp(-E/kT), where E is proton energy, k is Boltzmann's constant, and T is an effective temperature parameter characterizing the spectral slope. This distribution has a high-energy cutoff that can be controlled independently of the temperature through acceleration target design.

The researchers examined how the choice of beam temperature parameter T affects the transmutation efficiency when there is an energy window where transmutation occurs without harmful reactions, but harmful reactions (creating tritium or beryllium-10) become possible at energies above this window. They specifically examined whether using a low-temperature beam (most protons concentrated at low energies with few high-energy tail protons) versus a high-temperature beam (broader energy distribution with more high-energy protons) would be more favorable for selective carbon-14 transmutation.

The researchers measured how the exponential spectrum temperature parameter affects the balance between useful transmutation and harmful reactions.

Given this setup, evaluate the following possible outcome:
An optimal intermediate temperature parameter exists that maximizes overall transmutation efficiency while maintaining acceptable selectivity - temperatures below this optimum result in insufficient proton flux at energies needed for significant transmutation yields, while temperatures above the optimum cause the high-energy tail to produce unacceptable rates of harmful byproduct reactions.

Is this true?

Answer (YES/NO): NO